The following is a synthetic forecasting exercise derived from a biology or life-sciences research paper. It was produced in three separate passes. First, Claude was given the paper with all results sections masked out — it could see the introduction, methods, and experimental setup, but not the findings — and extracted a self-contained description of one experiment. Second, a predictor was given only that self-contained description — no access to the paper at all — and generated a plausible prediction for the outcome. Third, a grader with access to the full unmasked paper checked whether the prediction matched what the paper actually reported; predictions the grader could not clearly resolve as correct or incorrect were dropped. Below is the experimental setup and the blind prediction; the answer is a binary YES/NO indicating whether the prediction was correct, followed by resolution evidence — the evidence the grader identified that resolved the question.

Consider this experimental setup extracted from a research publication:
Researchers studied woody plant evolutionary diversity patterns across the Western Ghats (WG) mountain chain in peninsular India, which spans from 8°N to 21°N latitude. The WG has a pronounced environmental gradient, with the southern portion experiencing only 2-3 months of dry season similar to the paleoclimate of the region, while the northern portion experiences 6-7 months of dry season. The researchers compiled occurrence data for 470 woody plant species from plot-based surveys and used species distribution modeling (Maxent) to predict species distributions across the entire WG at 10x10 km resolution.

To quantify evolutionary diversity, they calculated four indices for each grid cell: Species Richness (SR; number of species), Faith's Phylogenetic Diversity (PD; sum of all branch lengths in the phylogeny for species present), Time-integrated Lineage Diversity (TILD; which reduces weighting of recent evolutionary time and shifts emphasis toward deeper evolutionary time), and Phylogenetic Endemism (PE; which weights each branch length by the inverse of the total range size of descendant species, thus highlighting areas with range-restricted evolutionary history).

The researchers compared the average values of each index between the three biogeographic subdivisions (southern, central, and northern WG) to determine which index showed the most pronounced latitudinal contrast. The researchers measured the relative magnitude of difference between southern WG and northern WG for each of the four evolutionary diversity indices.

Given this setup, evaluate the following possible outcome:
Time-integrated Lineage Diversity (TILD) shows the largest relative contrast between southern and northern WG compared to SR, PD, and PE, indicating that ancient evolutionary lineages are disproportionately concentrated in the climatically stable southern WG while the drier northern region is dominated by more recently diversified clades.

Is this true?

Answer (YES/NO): NO